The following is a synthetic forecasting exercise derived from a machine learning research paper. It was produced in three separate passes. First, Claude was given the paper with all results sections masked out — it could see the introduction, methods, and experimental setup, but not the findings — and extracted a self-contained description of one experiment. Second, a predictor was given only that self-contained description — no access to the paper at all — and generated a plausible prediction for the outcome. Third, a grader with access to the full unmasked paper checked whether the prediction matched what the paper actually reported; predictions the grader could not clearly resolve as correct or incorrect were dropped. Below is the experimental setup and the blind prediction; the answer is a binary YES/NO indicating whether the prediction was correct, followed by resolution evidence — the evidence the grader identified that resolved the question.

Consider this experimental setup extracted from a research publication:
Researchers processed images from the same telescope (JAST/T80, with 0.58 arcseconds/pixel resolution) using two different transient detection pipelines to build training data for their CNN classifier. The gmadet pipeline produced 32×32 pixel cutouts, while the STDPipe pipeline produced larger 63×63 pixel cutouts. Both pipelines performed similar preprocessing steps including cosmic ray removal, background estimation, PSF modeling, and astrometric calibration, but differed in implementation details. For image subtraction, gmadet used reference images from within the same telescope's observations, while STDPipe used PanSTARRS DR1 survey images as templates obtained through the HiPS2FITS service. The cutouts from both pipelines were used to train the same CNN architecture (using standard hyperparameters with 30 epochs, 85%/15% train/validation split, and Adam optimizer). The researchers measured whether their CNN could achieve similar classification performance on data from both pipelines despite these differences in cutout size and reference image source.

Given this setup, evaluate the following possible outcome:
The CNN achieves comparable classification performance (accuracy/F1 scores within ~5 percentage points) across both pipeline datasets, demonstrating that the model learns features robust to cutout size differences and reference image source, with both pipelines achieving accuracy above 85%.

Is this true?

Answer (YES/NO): YES